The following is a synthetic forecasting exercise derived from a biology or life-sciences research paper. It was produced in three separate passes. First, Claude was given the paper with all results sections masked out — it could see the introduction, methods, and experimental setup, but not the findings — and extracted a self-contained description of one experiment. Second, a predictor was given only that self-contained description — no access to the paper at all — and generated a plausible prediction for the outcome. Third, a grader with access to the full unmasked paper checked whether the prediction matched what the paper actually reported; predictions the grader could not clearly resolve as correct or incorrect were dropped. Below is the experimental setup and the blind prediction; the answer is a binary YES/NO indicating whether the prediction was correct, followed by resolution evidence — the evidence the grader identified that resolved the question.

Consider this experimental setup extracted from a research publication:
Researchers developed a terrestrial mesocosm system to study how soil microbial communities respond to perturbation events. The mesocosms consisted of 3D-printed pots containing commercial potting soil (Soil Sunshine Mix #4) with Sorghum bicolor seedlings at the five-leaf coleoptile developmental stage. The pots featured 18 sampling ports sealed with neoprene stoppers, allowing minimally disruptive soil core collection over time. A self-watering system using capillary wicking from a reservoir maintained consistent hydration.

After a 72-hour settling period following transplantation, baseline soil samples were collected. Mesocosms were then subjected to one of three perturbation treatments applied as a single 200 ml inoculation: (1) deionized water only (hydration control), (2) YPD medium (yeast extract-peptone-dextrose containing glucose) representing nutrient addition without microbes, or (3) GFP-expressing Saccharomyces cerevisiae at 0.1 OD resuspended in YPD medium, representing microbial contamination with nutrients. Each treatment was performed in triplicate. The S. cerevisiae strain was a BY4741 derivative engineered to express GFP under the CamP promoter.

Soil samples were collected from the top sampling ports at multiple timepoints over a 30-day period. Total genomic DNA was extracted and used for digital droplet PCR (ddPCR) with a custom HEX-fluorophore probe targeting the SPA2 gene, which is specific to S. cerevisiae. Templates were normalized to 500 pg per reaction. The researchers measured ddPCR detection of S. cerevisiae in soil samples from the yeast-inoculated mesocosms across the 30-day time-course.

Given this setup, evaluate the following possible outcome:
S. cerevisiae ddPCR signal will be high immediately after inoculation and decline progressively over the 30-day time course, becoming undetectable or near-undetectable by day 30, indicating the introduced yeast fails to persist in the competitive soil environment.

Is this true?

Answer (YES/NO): YES